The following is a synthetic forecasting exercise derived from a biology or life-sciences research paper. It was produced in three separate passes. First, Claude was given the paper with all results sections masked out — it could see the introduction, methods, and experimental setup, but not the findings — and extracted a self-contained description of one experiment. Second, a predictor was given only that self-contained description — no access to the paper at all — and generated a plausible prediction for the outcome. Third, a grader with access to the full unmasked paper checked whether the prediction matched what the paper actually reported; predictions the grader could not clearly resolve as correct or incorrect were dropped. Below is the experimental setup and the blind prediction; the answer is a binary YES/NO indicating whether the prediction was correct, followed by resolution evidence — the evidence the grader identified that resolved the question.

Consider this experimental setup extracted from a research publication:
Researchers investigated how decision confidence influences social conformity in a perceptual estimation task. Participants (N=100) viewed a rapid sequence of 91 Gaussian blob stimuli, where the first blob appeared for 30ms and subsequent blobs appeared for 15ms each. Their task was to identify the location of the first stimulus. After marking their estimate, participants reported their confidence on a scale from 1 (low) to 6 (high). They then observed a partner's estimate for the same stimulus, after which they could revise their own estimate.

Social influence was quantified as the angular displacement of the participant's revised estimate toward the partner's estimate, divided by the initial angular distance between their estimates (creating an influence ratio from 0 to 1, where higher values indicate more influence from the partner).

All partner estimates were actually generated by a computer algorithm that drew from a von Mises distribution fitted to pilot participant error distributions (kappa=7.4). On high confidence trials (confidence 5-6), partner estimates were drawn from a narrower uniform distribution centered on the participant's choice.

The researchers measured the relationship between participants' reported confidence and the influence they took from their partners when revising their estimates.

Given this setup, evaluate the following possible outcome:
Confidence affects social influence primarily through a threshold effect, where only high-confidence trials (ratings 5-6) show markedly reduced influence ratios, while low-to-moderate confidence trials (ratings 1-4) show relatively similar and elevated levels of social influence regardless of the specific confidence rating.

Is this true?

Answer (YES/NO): NO